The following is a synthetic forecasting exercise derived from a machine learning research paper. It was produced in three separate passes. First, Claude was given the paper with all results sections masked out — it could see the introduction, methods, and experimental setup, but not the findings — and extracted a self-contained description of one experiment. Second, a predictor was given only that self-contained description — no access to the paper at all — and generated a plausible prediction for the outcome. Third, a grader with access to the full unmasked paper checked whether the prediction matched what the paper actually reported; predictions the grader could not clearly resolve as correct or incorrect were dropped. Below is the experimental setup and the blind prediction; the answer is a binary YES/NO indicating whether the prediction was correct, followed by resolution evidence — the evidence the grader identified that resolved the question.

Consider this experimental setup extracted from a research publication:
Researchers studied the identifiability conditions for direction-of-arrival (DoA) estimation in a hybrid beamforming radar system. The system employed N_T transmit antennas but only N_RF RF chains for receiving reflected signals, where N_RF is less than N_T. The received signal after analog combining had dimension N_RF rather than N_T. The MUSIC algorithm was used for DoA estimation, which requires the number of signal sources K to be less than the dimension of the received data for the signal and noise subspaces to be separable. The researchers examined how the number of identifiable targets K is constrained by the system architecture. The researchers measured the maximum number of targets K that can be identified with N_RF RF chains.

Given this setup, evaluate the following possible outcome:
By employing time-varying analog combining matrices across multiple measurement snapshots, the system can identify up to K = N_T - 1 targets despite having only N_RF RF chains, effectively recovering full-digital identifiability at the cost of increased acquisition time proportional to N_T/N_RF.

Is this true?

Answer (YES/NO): YES